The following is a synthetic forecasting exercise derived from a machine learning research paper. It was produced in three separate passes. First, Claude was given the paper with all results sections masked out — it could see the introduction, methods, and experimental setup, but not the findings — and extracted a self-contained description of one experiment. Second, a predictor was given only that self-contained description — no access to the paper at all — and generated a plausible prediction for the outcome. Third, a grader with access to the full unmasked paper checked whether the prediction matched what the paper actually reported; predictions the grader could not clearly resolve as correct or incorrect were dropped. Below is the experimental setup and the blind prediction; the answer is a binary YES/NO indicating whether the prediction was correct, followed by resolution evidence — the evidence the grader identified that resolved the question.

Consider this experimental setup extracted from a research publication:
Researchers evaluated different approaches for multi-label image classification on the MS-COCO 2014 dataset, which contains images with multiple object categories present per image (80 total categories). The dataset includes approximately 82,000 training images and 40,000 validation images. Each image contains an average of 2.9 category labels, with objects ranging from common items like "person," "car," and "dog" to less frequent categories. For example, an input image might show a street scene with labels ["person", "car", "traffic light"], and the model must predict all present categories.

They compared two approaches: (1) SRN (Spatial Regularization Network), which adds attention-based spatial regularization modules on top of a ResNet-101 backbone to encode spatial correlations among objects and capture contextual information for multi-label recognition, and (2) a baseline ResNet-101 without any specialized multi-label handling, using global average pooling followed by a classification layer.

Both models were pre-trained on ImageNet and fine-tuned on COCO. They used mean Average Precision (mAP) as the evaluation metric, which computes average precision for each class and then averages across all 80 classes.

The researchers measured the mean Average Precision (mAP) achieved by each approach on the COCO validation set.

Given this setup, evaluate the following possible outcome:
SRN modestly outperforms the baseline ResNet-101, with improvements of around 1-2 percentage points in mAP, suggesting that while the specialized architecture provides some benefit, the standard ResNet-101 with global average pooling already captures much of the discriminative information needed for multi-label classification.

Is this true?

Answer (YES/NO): NO